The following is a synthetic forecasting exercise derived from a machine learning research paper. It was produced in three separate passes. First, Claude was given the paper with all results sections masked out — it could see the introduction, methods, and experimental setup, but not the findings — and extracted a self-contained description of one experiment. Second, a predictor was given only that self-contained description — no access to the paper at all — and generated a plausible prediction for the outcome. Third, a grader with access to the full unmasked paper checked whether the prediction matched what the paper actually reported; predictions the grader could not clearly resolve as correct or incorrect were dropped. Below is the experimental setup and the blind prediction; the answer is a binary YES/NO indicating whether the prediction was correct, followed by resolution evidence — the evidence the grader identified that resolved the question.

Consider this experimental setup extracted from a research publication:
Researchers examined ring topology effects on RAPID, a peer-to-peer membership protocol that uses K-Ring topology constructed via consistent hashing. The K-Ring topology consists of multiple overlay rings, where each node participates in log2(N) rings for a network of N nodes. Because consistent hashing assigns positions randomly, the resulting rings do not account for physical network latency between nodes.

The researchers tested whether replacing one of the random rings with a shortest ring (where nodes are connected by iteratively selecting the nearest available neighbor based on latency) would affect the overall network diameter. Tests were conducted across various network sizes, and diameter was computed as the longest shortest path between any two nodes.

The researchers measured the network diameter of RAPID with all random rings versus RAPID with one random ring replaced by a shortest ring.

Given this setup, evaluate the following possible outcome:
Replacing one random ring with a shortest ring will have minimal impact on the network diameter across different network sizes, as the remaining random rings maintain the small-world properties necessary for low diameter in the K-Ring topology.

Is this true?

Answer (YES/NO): NO